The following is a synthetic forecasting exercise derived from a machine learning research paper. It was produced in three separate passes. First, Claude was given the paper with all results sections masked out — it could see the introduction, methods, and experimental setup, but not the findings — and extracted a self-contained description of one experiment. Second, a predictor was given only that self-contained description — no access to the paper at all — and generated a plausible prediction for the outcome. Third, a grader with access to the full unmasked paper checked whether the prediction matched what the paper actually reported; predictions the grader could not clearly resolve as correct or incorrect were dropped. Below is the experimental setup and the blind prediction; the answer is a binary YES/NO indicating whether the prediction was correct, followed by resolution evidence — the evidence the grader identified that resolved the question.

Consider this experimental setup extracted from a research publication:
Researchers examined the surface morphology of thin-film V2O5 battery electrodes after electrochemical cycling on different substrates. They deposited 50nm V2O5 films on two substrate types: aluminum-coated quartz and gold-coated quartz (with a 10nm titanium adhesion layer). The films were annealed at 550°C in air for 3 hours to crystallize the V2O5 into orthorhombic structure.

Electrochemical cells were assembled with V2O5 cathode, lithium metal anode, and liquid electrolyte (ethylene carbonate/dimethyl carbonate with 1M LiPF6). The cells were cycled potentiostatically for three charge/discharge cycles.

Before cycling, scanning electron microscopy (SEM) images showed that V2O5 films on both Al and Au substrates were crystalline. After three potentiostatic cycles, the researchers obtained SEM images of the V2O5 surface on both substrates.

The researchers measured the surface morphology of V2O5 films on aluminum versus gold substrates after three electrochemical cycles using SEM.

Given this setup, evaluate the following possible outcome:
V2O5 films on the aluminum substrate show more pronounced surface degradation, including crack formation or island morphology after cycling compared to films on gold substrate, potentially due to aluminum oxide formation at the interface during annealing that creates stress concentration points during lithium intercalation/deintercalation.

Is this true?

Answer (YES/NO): NO